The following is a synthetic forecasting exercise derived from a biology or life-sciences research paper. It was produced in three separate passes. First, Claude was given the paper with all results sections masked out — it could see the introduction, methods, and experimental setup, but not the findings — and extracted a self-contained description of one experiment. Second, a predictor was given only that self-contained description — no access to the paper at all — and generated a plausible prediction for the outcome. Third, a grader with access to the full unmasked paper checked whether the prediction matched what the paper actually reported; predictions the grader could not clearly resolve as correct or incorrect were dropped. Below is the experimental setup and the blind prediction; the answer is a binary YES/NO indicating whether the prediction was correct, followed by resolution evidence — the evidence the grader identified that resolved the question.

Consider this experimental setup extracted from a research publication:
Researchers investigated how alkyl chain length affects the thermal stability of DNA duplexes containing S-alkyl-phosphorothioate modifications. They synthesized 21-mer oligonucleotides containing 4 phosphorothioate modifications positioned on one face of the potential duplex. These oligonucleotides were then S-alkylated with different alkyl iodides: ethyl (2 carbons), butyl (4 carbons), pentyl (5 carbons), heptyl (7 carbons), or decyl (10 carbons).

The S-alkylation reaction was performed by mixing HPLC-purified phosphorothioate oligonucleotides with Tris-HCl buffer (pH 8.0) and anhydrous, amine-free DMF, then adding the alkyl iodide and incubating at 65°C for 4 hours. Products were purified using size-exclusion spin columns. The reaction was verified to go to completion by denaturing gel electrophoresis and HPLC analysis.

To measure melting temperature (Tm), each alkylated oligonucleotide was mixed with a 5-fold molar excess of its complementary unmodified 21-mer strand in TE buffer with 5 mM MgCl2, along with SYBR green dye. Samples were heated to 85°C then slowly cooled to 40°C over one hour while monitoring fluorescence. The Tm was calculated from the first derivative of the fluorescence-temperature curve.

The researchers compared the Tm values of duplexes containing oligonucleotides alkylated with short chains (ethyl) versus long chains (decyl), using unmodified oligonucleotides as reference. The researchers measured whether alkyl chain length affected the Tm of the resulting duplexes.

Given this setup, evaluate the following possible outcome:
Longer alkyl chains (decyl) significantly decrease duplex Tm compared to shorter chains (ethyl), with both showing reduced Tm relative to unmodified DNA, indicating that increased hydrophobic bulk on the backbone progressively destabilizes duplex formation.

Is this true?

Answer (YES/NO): NO